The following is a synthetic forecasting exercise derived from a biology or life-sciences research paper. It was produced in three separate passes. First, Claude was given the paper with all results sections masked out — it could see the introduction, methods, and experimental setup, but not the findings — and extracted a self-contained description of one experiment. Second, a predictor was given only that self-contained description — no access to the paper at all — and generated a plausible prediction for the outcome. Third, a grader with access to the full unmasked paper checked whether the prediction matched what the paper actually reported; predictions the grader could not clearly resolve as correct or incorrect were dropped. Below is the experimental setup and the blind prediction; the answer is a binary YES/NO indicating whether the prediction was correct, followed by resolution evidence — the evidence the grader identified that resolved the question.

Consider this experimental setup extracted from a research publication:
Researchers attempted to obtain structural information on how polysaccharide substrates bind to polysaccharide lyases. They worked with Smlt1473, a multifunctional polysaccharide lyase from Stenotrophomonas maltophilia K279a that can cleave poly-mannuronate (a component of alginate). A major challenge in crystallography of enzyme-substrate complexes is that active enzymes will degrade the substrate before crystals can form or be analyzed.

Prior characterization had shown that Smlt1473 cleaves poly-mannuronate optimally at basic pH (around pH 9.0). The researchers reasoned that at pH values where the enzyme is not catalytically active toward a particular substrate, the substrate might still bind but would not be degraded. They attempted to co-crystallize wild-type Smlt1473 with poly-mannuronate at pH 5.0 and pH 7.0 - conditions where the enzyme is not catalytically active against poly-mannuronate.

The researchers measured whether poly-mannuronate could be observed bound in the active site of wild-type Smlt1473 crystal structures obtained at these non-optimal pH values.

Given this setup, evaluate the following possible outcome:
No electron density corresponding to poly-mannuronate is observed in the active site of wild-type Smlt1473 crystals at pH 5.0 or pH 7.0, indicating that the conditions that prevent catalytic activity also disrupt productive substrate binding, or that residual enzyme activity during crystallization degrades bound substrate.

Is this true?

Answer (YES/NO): NO